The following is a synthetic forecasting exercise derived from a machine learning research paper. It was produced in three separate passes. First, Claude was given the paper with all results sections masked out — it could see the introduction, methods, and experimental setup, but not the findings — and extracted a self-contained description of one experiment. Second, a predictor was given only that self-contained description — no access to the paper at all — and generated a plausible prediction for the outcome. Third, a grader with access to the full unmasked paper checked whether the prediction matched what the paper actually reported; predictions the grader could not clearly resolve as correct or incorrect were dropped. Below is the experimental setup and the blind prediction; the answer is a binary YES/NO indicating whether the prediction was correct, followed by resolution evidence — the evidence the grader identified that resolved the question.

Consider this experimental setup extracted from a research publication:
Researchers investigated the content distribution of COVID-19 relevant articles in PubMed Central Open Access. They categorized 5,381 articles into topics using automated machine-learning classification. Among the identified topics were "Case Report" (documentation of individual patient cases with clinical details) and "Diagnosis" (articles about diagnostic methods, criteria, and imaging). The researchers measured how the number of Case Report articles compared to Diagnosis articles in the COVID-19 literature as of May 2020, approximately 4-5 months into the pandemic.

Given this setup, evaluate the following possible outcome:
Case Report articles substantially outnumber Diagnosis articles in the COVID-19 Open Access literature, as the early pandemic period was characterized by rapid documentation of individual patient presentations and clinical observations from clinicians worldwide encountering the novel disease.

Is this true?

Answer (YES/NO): NO